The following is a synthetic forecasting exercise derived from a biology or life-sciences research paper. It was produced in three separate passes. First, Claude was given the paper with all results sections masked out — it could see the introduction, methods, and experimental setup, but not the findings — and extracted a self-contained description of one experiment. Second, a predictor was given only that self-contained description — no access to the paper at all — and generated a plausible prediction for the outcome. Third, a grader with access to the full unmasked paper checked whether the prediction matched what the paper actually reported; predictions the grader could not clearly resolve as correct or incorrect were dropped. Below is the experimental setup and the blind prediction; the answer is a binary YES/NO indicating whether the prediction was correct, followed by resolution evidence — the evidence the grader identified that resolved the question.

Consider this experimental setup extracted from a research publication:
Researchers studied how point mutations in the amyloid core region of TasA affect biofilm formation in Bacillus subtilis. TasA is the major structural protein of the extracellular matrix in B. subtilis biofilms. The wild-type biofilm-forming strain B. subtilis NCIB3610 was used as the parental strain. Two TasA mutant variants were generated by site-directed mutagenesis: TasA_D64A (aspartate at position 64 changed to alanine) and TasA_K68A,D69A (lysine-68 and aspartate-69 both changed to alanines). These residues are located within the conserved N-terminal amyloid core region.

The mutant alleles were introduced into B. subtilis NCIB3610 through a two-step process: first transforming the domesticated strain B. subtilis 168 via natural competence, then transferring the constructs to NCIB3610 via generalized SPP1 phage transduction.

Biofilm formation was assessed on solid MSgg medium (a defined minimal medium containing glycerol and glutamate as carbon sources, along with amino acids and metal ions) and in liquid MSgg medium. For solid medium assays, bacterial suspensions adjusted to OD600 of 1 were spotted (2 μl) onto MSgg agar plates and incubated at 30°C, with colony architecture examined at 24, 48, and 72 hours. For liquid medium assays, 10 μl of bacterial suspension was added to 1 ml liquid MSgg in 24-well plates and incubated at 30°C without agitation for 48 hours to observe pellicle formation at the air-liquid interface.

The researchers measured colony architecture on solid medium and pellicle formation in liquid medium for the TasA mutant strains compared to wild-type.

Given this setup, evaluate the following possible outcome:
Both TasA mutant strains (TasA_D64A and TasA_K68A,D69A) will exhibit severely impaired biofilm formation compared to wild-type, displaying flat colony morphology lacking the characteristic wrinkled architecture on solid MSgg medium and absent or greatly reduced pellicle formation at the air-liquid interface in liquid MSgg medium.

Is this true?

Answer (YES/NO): NO